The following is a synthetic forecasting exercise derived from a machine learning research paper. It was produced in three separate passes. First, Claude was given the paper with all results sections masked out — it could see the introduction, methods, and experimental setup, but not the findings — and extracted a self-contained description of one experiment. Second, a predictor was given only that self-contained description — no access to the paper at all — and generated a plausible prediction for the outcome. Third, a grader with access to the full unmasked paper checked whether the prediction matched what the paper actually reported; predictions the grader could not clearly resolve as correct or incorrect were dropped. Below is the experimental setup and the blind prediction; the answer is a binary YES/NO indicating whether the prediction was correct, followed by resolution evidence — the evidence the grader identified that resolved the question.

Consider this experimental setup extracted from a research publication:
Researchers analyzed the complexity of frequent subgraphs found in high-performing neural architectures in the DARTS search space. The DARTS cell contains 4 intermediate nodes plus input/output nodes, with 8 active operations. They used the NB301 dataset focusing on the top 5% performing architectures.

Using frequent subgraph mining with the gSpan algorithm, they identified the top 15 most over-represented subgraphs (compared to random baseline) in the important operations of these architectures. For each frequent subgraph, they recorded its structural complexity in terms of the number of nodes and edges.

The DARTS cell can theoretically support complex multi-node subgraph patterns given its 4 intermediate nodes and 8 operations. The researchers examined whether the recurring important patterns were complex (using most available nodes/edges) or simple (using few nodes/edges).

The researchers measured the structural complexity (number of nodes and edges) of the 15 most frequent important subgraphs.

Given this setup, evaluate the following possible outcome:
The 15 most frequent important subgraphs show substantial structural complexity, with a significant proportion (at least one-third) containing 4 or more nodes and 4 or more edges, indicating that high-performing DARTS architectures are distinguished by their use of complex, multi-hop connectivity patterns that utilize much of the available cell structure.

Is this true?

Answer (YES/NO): NO